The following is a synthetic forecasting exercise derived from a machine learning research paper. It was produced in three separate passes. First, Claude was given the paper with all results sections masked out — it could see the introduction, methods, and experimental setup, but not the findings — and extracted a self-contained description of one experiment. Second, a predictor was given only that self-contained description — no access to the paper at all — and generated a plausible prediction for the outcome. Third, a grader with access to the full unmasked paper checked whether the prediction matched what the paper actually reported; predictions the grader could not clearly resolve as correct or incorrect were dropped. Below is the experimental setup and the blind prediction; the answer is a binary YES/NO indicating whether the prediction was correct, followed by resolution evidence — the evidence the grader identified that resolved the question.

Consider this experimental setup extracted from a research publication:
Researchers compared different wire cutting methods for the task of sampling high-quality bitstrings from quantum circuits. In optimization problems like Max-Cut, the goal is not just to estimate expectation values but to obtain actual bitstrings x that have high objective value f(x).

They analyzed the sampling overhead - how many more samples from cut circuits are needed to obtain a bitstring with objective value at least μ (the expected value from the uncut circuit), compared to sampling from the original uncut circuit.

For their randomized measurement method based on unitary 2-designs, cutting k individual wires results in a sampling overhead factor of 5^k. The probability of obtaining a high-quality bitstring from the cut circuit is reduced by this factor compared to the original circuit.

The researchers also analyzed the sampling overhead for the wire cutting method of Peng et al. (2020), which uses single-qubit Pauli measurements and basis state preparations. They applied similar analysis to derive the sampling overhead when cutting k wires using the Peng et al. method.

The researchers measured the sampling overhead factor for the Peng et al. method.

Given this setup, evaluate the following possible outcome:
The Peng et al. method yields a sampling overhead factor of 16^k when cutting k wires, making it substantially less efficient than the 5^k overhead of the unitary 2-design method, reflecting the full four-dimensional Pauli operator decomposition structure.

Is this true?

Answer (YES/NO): NO